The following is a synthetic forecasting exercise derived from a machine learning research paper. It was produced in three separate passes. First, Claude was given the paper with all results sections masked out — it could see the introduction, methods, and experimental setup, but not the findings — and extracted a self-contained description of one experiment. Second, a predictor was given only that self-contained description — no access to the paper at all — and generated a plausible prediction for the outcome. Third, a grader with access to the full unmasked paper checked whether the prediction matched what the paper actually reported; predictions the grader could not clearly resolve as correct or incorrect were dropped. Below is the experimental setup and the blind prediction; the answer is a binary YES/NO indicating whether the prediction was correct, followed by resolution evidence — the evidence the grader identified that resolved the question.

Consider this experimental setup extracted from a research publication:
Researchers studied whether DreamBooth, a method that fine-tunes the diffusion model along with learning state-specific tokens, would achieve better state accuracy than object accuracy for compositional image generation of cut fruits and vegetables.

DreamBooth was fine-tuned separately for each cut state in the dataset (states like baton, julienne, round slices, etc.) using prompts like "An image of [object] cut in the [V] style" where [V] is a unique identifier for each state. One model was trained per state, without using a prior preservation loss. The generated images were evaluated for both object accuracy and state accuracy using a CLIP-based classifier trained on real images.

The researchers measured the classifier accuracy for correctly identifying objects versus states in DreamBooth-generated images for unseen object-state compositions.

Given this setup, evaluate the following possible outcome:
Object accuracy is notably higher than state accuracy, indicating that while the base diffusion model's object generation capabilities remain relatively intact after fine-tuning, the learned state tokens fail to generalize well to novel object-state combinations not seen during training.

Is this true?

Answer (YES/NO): NO